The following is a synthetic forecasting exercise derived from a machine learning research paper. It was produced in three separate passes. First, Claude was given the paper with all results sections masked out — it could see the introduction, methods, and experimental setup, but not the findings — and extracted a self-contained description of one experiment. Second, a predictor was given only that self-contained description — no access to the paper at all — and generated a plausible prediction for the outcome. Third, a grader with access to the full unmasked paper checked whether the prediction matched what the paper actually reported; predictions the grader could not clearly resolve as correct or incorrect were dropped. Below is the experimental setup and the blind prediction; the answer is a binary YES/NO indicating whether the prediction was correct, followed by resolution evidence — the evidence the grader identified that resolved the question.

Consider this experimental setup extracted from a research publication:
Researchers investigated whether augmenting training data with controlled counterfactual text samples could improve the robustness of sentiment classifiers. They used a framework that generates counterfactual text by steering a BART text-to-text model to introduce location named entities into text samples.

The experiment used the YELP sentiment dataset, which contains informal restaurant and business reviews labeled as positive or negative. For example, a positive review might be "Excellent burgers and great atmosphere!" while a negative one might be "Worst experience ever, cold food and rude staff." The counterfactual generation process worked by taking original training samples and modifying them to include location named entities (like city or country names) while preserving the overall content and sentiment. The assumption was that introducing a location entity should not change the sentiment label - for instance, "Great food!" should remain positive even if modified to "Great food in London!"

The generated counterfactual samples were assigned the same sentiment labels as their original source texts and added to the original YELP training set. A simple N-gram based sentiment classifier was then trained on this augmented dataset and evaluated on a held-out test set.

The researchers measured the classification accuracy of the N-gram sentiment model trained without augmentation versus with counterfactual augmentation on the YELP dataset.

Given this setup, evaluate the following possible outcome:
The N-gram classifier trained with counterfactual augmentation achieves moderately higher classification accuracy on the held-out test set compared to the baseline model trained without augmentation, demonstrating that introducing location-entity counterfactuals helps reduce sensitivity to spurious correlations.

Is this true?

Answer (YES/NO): YES